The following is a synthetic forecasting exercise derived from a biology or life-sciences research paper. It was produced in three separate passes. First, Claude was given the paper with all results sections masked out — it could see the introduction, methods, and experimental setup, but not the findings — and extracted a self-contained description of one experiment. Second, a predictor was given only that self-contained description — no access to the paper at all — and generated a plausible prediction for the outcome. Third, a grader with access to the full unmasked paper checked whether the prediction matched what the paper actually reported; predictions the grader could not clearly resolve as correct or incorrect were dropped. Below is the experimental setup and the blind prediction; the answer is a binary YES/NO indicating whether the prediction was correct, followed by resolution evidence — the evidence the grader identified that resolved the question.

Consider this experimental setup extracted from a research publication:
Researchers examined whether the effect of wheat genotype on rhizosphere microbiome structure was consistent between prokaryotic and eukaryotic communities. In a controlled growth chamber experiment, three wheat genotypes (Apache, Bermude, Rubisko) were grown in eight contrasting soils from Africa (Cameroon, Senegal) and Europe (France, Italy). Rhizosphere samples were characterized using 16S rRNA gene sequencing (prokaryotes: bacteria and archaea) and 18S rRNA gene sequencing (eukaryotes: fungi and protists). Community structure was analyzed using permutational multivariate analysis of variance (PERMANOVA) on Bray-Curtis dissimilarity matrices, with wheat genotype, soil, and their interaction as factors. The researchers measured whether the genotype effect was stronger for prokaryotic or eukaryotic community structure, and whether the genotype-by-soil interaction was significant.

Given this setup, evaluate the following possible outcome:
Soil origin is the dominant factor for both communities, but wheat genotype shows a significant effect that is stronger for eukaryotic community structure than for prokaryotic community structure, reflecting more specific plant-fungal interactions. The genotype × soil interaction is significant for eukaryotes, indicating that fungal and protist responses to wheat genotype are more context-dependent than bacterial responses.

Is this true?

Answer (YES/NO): NO